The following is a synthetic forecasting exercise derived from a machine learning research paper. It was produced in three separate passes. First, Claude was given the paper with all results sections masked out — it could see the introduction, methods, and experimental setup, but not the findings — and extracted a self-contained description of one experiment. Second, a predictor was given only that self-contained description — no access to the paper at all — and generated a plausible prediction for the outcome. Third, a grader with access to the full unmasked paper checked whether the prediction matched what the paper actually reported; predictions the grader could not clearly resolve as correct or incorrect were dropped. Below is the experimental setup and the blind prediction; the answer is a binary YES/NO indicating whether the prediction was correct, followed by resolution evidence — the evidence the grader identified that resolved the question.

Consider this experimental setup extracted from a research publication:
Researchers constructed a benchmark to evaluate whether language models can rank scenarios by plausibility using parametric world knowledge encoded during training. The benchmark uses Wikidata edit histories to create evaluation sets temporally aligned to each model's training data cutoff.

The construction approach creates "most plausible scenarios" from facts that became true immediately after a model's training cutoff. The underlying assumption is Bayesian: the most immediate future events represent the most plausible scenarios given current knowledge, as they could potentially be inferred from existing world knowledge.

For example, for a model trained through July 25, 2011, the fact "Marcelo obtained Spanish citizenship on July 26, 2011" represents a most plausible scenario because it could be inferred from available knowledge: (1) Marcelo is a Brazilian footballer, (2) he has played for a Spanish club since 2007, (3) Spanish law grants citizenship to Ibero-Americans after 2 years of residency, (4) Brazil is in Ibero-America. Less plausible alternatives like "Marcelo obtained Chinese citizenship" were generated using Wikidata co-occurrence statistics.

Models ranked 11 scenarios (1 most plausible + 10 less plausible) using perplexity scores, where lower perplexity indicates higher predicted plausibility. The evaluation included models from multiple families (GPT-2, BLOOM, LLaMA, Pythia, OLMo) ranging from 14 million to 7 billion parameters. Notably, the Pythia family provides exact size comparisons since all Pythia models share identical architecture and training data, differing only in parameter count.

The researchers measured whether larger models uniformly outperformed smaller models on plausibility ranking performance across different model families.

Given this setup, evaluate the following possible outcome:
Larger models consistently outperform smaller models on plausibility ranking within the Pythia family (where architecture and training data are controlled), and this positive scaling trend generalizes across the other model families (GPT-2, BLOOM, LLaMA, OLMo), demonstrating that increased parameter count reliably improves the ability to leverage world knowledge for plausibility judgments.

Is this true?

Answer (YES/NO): NO